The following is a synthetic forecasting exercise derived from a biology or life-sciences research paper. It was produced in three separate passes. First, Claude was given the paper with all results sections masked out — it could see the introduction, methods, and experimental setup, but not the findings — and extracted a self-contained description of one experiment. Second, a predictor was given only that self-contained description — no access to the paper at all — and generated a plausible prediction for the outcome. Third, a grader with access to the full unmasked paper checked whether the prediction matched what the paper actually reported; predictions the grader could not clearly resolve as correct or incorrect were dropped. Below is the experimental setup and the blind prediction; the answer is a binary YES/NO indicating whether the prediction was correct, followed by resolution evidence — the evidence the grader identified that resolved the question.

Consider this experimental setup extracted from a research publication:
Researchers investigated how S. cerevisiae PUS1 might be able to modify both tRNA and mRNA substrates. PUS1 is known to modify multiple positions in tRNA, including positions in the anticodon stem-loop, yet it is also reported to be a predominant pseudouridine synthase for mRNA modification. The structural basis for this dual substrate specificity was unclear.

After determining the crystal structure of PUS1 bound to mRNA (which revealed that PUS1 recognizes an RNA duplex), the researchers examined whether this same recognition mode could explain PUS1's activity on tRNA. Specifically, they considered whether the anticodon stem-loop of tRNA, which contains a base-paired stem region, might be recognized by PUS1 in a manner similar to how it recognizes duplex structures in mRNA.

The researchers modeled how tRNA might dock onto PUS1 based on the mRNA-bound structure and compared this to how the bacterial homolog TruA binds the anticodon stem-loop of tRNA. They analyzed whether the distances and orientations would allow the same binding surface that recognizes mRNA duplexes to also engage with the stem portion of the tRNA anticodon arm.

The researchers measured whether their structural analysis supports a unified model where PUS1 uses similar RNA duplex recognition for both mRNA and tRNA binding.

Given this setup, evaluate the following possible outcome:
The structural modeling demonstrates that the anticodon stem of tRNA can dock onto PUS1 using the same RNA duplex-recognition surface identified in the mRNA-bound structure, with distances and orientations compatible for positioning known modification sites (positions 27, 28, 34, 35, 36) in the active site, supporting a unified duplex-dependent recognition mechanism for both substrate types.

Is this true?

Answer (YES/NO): NO